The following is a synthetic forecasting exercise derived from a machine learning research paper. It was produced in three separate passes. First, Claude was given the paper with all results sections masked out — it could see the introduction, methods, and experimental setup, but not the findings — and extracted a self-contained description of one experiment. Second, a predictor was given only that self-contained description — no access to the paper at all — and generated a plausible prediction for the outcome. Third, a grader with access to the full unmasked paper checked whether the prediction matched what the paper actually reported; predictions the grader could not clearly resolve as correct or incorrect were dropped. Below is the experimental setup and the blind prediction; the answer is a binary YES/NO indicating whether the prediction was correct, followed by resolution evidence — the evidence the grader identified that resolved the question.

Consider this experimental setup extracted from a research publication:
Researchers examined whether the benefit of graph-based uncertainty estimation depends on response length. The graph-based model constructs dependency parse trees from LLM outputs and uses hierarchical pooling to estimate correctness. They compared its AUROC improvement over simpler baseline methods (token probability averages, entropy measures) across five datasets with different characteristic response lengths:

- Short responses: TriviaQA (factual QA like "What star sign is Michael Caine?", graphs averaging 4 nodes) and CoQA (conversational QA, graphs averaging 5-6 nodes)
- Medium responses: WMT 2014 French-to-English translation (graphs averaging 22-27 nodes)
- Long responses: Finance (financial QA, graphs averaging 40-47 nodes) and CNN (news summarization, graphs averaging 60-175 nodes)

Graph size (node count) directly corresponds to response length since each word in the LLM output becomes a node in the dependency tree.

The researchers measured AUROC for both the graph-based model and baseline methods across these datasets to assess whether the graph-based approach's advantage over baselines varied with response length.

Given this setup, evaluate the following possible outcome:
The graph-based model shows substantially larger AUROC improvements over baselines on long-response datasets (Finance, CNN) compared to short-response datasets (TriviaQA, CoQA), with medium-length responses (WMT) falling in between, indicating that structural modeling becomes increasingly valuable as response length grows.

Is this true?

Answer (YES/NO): YES